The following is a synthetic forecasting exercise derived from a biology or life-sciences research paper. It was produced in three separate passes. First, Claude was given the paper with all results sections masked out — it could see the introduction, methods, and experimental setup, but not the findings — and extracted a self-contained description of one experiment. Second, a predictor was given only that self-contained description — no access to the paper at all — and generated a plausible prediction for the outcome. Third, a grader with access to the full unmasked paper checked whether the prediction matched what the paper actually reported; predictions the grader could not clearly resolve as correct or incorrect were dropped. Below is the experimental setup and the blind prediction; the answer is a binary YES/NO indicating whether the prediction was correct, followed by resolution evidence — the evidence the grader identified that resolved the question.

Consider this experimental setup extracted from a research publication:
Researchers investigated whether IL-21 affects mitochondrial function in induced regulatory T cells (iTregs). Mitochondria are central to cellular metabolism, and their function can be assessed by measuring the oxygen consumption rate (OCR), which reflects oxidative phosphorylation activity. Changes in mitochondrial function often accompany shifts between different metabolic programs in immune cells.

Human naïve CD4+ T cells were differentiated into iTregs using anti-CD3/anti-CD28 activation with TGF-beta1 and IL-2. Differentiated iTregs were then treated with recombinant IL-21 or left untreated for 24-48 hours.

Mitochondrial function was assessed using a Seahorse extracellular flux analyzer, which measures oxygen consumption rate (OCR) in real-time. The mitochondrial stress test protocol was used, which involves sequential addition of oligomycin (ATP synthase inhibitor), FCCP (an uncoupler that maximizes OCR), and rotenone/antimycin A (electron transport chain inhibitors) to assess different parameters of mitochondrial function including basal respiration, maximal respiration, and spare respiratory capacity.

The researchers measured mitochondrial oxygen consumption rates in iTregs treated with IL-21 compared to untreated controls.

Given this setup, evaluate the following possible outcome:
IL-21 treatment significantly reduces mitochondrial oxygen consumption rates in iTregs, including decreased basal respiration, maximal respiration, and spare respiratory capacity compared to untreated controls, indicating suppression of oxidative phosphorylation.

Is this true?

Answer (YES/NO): NO